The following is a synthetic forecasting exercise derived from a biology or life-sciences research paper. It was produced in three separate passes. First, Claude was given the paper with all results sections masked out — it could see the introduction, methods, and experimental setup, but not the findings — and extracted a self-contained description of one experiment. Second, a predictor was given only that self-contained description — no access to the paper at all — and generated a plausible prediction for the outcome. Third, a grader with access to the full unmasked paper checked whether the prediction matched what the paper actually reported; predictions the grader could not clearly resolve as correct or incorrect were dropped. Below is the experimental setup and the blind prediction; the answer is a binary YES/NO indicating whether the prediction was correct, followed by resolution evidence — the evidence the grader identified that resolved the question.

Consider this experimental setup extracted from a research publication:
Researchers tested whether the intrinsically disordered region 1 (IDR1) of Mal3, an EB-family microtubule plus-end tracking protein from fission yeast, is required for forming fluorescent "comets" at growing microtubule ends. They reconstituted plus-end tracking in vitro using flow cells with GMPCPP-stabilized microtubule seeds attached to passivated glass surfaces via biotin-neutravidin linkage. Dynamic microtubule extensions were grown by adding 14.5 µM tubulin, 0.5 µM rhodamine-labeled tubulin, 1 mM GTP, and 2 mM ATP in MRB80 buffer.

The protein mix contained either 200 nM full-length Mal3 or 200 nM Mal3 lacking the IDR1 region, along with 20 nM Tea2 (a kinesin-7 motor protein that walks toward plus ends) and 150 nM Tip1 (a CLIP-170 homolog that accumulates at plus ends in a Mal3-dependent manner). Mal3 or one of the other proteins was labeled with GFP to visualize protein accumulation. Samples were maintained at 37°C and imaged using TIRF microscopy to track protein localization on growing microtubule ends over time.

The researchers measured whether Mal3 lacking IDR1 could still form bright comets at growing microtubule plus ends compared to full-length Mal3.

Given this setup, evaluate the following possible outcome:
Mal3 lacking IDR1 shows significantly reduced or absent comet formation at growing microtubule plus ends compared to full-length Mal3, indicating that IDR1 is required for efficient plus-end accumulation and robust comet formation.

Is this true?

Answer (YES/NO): YES